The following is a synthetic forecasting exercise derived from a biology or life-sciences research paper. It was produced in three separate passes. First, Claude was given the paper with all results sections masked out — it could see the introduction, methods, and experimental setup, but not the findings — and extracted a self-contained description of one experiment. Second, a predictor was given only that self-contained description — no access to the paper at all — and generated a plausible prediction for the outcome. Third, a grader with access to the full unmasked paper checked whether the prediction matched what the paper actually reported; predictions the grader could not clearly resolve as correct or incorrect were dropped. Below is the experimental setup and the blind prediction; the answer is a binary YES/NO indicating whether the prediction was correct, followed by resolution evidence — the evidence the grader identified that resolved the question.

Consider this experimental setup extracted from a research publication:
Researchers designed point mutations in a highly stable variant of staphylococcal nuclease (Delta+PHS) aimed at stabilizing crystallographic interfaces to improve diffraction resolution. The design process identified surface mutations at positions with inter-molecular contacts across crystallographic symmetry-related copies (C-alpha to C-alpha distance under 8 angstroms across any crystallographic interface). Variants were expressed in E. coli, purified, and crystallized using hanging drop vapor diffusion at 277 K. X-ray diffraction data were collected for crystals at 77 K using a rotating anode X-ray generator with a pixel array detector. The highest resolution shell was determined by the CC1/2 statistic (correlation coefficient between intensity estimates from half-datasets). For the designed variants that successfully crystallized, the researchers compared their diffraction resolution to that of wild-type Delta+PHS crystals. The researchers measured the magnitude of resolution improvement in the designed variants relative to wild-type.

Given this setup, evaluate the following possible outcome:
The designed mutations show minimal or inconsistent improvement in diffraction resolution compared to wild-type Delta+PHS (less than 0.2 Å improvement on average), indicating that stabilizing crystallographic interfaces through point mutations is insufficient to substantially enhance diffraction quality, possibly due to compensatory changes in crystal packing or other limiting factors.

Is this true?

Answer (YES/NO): YES